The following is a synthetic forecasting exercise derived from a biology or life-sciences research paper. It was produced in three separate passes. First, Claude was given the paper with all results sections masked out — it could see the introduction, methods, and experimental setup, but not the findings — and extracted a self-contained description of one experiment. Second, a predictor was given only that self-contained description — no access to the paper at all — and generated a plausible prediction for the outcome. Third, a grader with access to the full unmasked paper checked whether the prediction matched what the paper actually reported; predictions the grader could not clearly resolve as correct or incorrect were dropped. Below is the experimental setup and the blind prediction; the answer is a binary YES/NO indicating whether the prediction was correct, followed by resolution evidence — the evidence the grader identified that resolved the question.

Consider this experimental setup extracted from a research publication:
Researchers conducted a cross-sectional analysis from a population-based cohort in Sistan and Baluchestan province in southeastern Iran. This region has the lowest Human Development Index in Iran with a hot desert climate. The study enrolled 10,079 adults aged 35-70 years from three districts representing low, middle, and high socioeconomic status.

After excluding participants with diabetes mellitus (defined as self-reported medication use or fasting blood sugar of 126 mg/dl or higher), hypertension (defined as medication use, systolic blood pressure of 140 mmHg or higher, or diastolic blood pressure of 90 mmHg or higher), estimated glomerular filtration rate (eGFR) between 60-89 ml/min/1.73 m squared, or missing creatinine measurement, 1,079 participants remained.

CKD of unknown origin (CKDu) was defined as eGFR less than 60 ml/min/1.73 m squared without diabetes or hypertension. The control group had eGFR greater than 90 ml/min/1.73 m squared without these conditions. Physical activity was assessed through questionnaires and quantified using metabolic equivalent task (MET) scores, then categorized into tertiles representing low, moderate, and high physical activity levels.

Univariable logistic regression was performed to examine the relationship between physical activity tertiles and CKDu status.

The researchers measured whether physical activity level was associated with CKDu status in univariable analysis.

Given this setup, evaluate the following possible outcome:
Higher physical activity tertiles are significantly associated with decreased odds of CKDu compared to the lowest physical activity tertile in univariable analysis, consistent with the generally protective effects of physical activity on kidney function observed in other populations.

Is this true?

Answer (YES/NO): YES